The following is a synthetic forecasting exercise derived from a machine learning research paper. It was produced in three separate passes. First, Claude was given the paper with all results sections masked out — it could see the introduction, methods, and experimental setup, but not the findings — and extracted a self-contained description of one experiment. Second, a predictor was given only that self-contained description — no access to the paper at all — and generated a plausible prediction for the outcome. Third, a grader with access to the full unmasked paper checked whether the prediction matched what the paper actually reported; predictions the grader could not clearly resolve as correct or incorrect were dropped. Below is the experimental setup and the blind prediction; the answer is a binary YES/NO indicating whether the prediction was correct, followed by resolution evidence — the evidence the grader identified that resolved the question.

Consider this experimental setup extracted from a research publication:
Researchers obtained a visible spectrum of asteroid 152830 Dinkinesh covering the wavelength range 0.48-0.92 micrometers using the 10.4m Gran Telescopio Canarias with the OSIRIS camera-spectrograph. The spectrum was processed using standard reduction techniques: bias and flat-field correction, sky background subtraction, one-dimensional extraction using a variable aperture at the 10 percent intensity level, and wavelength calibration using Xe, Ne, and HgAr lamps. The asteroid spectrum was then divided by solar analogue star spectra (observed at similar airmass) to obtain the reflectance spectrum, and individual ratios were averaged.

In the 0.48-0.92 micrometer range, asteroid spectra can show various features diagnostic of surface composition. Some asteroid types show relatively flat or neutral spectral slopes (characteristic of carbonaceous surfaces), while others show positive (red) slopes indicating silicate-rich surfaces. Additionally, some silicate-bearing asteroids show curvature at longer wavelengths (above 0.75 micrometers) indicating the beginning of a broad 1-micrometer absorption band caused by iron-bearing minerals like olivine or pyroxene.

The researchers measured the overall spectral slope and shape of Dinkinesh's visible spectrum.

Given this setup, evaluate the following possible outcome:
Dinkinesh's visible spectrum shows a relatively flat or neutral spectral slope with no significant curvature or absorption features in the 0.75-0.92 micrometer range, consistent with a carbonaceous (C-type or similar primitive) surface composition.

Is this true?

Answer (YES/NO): NO